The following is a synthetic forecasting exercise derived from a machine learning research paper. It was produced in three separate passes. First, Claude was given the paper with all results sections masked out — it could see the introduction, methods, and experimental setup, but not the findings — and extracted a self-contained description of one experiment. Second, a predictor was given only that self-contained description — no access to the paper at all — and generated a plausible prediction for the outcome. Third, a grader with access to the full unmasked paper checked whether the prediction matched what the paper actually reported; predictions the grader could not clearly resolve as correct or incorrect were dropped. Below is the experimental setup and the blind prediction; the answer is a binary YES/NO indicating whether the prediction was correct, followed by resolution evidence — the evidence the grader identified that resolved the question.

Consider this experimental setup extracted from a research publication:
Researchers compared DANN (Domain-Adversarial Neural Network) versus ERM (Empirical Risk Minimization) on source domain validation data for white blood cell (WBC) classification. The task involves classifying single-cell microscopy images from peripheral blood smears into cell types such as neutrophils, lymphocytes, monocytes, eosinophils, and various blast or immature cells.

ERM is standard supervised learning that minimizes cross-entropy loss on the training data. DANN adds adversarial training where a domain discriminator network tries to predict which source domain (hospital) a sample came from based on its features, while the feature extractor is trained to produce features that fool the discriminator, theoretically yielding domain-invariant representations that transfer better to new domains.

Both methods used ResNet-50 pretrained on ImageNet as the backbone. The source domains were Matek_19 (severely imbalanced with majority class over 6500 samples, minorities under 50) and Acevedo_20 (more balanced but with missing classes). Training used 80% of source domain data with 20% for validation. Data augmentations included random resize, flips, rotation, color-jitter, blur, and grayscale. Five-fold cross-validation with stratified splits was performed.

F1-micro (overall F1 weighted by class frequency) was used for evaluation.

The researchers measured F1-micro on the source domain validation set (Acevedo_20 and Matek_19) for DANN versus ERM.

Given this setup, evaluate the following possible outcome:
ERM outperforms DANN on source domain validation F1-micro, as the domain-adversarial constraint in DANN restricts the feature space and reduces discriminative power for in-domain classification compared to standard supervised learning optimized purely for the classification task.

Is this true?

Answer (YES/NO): YES